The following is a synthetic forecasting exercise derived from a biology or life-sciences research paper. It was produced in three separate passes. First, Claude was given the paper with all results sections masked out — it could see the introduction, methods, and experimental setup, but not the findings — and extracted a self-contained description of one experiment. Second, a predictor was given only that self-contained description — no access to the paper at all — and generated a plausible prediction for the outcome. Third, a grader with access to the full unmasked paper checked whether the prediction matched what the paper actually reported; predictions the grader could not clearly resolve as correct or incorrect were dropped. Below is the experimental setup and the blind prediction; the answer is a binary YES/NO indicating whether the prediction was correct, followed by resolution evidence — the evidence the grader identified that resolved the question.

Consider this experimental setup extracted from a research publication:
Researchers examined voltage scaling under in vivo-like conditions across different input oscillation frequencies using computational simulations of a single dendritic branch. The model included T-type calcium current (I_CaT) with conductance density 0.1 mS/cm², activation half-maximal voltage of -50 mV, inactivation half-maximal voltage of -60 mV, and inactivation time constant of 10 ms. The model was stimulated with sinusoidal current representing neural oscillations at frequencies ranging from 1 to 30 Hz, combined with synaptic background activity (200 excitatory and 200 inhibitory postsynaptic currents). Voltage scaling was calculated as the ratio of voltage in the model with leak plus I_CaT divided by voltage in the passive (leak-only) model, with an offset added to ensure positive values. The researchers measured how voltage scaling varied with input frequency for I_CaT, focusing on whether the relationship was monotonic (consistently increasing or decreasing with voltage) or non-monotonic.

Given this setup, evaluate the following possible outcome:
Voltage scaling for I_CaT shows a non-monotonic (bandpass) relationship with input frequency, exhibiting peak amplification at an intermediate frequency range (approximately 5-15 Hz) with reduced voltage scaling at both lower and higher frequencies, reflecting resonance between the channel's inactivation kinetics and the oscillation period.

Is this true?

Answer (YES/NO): NO